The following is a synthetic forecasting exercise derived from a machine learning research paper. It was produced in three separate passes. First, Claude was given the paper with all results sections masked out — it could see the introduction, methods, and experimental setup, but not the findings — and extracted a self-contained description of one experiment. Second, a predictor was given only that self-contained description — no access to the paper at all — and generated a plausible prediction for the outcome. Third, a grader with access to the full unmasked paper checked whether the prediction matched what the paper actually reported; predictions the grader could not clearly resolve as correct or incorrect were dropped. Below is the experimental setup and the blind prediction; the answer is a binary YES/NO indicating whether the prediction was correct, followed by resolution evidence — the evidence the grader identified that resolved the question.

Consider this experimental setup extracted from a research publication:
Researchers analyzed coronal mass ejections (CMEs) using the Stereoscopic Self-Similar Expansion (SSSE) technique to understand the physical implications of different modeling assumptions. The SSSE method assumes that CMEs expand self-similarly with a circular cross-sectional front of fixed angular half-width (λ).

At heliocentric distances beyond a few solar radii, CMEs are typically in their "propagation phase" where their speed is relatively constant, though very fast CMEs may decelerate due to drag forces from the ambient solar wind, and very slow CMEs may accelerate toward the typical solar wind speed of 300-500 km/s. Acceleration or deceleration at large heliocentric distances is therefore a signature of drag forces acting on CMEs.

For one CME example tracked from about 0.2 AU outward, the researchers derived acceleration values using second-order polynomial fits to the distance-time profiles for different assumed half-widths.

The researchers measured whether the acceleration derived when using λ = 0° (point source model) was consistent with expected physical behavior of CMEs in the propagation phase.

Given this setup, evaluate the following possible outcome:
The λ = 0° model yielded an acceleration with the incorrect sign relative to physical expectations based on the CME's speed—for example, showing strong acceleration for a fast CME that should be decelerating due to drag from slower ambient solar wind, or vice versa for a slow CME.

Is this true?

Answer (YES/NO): YES